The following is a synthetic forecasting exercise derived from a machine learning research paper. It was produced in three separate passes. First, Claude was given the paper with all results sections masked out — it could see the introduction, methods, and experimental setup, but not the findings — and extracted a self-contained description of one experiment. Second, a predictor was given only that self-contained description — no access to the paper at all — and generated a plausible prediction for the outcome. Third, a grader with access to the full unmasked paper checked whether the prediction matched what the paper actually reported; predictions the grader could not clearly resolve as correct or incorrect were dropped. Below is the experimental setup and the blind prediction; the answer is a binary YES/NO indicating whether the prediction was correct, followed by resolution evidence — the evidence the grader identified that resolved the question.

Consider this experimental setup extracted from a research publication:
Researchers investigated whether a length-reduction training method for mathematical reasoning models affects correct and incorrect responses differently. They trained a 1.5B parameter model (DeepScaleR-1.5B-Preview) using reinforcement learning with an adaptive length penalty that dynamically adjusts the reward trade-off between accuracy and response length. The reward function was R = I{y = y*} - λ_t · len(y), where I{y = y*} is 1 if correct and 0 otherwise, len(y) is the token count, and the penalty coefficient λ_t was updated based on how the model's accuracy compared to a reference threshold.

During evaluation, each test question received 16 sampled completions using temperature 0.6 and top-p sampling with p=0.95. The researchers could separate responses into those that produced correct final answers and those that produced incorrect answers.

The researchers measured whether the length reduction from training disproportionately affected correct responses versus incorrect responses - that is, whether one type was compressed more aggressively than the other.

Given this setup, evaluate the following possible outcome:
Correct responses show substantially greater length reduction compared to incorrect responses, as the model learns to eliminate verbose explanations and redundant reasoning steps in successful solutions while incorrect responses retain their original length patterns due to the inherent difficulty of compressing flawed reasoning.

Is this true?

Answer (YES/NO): NO